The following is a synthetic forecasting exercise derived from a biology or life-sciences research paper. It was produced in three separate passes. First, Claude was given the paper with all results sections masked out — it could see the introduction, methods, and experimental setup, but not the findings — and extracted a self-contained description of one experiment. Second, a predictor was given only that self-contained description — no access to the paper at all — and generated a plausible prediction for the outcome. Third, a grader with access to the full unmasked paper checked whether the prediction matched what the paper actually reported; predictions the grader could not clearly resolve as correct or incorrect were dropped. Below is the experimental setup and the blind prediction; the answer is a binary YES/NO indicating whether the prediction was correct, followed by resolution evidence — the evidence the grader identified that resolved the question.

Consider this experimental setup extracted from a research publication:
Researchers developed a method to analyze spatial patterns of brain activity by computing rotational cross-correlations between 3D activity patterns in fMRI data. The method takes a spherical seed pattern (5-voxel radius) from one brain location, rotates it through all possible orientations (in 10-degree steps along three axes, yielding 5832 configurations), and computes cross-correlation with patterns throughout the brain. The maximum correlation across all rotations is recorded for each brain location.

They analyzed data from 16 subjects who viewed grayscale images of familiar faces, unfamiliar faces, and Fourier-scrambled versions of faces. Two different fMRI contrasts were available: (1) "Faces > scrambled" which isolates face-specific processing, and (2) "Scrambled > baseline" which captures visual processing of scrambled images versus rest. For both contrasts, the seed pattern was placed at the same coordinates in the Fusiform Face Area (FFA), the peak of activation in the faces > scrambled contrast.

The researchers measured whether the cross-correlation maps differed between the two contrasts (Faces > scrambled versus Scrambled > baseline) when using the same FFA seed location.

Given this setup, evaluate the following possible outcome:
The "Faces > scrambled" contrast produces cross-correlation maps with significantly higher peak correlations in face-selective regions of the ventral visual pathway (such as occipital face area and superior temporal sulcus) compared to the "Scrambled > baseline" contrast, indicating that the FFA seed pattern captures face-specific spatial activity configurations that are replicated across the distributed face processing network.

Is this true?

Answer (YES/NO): NO